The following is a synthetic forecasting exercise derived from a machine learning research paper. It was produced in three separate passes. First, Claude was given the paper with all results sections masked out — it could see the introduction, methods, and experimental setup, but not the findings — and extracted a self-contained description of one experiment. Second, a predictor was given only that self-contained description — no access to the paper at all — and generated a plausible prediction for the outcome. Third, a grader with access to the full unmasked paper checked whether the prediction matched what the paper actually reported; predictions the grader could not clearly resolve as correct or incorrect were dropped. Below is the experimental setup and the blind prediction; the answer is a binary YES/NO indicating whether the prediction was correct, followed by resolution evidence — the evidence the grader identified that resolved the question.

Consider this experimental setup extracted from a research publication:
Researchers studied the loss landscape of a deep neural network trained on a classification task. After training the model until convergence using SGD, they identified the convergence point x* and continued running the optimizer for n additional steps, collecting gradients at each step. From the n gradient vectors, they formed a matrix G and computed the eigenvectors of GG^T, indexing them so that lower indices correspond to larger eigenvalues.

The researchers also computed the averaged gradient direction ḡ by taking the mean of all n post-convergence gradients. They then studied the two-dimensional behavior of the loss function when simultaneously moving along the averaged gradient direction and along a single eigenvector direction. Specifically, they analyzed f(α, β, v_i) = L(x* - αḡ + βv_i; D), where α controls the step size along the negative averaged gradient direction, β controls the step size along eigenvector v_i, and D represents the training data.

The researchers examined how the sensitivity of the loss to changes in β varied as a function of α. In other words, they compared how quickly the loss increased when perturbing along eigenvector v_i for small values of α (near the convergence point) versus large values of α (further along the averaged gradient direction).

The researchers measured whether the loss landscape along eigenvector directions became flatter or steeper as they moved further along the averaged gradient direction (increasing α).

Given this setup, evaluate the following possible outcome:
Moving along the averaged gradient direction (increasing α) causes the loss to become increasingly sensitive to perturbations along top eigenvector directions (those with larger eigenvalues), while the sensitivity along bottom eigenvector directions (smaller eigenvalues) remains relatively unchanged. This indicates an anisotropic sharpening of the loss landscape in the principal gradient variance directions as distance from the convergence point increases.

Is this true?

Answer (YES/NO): NO